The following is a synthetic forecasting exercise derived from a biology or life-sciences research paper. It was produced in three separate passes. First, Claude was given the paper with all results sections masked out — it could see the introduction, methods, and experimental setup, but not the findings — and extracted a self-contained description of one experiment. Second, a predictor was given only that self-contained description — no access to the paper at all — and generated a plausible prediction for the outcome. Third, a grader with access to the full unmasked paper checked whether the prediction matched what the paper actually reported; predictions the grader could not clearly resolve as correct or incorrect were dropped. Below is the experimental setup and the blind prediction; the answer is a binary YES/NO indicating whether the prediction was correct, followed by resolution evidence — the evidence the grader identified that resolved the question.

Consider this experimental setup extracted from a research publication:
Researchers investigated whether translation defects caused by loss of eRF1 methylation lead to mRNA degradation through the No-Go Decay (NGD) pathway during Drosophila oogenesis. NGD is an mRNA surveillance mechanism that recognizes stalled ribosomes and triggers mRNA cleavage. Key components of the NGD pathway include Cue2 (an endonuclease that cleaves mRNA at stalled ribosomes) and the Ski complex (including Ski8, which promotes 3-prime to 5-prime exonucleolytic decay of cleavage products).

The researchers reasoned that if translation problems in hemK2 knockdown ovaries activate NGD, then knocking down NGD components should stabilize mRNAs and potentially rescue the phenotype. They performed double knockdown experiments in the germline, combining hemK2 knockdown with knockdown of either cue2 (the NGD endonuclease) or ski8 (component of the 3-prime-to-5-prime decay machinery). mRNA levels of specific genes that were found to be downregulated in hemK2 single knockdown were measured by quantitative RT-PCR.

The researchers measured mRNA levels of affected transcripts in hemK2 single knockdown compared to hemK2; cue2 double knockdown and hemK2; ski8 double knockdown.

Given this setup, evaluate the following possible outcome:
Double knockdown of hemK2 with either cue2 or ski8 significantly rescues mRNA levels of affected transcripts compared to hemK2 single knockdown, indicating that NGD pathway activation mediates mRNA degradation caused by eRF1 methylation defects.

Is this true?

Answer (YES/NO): NO